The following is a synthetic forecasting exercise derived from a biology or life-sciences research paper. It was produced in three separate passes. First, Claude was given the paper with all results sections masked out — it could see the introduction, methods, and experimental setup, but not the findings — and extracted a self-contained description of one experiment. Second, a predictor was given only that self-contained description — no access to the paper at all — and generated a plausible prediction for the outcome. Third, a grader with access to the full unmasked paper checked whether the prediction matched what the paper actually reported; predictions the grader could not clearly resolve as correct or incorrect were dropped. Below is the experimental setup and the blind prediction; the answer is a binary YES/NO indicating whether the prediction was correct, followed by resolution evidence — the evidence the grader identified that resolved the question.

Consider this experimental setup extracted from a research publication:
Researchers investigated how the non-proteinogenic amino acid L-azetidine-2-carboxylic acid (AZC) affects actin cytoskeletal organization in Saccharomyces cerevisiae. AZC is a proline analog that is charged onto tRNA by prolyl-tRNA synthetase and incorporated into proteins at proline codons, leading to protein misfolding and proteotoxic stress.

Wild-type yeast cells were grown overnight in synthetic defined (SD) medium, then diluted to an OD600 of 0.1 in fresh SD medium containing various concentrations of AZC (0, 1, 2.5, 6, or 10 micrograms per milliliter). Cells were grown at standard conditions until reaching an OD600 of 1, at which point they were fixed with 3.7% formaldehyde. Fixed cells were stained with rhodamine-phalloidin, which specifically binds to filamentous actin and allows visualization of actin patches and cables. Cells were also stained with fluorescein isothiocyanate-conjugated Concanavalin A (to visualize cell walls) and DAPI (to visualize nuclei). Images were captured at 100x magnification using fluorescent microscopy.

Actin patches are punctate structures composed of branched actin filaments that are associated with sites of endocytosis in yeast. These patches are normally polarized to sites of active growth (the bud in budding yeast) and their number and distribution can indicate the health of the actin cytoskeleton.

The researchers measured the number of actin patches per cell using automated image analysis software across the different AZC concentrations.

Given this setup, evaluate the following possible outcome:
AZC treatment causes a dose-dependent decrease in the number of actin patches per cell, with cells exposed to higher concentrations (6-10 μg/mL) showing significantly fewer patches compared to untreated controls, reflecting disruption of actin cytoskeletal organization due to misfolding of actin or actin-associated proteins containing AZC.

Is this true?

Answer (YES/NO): NO